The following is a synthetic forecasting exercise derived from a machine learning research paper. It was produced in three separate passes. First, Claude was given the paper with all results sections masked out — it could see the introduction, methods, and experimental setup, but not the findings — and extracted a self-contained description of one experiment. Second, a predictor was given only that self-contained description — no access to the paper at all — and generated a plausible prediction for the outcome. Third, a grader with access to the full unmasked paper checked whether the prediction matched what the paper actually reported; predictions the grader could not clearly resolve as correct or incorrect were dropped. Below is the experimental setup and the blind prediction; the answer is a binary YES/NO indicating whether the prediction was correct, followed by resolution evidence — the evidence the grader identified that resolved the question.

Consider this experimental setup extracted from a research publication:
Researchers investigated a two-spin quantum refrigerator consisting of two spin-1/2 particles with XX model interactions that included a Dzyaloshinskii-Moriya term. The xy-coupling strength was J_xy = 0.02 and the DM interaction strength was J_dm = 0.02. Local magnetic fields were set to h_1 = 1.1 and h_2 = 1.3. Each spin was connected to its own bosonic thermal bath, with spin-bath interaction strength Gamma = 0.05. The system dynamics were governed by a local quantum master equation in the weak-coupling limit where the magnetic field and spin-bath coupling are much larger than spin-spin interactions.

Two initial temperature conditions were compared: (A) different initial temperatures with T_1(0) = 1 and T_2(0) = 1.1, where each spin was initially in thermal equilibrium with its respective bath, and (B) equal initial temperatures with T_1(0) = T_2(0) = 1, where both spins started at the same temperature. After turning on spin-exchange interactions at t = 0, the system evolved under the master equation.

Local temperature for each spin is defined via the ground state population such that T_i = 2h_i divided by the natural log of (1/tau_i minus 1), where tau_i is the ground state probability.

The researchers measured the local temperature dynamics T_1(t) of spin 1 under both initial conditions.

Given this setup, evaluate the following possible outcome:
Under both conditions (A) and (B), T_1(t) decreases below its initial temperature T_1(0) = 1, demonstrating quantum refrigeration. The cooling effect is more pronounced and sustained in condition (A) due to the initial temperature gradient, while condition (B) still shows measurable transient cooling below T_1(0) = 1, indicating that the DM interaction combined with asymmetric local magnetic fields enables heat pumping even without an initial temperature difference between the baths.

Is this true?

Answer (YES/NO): NO